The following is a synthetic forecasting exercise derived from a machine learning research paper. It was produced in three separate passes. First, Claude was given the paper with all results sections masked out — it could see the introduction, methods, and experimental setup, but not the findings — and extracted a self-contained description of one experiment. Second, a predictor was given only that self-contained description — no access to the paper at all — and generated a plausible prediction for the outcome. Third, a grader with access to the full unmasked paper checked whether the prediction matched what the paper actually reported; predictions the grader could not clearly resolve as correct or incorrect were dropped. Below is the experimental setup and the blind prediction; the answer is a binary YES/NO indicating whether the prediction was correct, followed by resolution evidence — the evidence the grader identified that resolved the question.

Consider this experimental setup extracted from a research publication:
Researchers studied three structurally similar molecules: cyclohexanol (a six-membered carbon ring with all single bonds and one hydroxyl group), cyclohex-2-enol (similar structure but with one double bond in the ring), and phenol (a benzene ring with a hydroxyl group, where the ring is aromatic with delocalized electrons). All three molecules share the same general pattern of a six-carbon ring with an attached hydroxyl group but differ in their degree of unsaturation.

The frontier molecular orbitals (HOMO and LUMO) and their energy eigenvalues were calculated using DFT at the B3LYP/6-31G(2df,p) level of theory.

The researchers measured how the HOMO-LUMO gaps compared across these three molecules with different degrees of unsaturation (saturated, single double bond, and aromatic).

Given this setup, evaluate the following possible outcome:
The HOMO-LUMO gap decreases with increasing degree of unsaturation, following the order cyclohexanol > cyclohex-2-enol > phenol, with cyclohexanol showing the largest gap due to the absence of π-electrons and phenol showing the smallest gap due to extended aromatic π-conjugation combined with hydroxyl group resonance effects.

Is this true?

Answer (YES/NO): YES